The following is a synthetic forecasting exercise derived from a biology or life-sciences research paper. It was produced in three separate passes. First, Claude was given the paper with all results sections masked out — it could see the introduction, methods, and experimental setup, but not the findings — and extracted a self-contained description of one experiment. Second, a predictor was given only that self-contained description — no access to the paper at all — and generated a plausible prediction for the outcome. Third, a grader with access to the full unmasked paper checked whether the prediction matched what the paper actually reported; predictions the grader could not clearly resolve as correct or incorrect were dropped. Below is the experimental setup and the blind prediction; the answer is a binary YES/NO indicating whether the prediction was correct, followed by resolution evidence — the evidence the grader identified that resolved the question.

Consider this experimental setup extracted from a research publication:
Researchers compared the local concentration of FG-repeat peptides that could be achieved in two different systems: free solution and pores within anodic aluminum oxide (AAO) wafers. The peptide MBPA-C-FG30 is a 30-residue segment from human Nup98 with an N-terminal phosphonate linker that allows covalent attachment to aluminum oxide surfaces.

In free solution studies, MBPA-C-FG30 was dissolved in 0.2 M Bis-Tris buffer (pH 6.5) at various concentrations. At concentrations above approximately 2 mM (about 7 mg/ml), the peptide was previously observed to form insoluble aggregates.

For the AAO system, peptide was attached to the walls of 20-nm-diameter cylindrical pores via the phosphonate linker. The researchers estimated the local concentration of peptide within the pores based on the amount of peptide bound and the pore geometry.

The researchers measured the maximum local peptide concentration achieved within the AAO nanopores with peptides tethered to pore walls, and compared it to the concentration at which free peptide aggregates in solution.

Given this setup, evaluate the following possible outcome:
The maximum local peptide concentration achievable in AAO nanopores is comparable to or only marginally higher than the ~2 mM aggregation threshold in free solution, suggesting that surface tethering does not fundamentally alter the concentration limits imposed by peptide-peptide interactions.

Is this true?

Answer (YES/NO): NO